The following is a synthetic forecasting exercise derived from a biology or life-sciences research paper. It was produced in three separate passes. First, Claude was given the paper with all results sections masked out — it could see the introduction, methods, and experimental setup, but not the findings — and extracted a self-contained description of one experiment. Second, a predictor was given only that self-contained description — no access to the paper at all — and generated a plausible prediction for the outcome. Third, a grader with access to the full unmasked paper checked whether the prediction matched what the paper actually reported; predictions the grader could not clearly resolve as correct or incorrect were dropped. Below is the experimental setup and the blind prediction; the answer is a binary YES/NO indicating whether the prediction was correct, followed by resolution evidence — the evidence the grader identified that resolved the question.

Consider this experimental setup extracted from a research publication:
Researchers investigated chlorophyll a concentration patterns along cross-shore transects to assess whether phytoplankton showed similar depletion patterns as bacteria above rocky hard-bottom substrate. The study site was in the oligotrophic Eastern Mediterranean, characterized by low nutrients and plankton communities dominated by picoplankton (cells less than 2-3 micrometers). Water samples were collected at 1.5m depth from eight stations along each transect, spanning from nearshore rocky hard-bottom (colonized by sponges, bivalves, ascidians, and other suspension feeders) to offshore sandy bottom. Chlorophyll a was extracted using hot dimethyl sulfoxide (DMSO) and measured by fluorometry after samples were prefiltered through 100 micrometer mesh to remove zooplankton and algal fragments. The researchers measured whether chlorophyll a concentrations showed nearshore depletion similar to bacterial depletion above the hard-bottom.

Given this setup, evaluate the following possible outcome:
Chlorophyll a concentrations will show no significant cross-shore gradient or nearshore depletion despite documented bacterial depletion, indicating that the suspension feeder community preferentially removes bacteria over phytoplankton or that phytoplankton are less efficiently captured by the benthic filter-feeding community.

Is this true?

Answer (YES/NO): NO